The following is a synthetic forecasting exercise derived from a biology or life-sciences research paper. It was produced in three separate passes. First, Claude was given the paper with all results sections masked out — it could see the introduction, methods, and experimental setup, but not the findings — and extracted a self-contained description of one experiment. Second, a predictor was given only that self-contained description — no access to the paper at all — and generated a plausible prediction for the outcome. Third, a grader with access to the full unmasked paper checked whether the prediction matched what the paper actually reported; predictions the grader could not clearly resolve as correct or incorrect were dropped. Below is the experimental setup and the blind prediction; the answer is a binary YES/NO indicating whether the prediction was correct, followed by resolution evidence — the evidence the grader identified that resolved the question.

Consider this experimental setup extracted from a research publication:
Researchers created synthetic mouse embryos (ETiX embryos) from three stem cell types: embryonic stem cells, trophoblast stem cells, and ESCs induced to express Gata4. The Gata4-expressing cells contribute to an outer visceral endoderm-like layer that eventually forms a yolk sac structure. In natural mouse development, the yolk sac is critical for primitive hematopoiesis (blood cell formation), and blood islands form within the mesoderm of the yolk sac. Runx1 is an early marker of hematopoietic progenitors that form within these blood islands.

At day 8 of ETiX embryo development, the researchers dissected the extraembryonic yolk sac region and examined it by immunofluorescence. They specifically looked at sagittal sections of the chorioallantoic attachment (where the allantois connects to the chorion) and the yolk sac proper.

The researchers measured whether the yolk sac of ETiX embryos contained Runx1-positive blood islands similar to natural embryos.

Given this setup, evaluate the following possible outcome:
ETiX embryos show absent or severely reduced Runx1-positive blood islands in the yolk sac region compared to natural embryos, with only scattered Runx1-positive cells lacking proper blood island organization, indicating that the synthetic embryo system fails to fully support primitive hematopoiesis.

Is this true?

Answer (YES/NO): NO